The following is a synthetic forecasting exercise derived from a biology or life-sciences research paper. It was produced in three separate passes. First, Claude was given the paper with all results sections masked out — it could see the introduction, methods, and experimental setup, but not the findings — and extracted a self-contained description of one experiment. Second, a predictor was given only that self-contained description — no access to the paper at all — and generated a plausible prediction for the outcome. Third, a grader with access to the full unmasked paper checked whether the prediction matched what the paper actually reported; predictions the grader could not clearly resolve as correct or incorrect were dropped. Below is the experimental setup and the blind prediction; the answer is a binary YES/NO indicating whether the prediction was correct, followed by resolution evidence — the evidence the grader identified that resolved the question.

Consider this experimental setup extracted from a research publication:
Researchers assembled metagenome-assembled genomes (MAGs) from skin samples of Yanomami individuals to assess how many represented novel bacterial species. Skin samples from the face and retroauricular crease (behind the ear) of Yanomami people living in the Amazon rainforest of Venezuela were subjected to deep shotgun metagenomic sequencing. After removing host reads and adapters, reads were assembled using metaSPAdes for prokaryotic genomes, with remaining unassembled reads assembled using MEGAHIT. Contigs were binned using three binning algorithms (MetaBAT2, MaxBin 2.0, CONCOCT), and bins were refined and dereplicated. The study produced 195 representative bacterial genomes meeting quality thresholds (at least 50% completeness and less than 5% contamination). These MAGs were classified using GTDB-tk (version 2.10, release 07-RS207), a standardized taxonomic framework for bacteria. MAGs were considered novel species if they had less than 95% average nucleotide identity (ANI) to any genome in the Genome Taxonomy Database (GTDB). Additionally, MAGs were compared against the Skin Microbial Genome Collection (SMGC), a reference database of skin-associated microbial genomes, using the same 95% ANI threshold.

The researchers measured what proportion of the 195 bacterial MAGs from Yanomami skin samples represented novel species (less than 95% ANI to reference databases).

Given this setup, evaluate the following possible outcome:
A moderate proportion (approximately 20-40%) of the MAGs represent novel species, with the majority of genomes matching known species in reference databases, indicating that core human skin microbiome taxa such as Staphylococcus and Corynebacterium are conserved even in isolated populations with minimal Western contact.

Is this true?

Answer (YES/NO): NO